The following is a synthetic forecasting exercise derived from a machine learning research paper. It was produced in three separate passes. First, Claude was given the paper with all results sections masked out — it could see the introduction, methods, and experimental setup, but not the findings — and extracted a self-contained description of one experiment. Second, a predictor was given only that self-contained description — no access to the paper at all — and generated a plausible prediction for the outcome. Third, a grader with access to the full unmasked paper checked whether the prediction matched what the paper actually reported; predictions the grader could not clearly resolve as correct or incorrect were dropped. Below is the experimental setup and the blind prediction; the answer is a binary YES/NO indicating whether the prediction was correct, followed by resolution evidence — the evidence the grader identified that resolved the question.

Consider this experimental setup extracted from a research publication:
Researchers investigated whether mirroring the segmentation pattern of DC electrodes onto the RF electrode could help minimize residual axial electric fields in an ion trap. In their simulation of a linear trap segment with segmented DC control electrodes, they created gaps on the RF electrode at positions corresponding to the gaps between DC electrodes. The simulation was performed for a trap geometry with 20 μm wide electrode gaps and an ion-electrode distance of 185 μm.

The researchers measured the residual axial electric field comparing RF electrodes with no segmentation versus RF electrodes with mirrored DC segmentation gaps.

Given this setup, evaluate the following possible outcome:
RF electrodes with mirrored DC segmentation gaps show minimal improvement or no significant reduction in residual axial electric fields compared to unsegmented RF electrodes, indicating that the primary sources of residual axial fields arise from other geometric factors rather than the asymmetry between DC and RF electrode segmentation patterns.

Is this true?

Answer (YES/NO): NO